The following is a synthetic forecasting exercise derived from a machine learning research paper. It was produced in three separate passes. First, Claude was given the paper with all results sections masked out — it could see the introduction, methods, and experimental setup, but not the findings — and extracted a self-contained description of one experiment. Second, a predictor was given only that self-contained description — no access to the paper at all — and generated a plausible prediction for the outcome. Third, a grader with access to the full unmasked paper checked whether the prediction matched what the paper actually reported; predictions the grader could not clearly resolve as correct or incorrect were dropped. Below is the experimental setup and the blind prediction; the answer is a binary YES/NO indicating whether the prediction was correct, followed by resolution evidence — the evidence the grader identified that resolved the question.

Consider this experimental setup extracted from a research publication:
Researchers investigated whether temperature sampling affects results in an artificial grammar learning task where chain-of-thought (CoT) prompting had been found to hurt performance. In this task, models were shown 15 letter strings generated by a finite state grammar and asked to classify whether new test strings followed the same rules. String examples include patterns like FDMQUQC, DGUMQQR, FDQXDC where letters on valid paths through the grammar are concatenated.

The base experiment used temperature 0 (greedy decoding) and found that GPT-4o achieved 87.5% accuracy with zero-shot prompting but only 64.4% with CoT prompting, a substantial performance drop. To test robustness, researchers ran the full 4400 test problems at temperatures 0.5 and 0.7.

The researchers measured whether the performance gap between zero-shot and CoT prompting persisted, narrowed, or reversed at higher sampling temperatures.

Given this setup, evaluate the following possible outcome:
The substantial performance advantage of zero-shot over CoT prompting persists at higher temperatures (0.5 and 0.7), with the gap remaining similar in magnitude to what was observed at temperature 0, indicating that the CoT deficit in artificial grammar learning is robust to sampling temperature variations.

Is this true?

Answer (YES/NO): YES